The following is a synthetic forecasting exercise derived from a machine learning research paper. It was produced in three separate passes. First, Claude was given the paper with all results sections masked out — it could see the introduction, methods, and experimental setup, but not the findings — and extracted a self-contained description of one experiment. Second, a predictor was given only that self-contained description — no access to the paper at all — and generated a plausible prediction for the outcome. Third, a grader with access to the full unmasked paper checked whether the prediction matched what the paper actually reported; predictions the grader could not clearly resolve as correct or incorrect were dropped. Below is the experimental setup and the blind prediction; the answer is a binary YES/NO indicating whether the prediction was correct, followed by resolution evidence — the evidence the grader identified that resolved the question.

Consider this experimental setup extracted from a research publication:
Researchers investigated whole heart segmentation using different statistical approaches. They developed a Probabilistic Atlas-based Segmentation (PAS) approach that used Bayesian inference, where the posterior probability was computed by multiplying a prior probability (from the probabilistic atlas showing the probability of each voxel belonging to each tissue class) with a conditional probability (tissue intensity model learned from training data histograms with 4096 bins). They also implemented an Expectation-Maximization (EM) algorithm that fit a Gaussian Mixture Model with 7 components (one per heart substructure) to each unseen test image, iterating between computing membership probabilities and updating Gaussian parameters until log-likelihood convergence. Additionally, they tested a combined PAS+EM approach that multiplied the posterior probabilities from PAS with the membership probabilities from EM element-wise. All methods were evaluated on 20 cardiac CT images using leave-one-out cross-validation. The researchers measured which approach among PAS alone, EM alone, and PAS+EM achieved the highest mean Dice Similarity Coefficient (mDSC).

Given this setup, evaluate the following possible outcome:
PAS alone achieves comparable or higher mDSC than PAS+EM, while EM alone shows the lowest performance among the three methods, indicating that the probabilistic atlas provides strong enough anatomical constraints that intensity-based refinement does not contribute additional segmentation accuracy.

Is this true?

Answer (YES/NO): YES